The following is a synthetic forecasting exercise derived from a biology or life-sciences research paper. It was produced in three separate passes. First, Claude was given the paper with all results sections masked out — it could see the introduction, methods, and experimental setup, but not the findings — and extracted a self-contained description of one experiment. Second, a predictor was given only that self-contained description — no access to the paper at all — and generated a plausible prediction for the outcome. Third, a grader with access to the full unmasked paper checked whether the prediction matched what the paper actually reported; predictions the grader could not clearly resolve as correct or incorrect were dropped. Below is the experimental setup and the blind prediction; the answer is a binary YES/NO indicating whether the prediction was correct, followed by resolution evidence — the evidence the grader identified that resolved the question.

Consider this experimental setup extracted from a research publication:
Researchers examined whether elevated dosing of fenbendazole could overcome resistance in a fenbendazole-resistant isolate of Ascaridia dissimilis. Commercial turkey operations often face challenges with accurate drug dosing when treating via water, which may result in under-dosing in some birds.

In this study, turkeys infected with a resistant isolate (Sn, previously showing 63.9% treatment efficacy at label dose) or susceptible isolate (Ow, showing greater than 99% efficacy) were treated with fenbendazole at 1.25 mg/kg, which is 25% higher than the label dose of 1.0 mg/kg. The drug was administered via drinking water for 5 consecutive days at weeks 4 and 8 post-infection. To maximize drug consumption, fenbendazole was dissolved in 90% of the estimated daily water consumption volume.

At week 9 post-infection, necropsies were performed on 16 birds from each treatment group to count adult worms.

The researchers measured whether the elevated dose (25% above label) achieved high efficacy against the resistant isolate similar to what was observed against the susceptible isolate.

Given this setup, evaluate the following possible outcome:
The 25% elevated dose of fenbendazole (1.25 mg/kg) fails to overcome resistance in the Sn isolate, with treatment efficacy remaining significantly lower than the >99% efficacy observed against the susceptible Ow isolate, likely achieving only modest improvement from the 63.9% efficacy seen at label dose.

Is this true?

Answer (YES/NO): YES